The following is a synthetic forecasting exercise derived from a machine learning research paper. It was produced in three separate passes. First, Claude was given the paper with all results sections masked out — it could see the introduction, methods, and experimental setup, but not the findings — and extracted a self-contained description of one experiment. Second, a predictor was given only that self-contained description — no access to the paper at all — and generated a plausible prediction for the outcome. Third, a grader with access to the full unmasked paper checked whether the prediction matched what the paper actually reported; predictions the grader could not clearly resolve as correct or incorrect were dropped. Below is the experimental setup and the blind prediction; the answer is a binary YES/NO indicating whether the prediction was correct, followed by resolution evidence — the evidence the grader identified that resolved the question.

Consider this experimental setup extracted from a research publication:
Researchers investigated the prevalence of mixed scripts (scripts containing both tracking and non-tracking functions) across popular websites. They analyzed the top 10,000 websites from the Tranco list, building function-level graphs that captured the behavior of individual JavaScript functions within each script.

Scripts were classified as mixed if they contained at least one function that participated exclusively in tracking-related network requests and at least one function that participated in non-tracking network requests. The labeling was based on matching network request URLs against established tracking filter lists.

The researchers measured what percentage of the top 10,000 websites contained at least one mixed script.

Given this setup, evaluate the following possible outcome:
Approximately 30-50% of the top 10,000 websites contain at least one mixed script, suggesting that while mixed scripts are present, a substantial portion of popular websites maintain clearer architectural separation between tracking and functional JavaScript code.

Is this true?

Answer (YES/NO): NO